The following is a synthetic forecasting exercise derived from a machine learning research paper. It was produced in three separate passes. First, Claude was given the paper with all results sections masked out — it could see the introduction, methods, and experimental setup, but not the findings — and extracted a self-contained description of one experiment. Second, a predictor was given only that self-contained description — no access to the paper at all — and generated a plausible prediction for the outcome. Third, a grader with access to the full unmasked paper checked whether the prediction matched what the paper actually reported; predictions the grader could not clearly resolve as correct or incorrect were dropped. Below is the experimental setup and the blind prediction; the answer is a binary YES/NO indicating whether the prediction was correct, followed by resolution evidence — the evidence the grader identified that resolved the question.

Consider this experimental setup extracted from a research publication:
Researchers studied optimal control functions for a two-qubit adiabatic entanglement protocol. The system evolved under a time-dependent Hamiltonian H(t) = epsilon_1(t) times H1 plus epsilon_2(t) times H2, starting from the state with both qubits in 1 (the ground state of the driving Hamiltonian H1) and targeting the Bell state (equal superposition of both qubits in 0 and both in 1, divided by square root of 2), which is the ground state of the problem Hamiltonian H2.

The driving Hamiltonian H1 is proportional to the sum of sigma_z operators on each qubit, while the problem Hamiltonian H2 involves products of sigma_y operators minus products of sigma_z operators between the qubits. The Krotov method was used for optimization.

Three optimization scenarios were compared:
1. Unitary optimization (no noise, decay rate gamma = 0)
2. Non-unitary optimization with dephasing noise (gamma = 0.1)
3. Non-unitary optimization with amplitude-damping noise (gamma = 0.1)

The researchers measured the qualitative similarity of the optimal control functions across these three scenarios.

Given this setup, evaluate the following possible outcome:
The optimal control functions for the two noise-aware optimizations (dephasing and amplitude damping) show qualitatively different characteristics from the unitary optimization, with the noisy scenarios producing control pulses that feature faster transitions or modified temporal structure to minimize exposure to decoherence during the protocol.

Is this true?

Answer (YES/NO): YES